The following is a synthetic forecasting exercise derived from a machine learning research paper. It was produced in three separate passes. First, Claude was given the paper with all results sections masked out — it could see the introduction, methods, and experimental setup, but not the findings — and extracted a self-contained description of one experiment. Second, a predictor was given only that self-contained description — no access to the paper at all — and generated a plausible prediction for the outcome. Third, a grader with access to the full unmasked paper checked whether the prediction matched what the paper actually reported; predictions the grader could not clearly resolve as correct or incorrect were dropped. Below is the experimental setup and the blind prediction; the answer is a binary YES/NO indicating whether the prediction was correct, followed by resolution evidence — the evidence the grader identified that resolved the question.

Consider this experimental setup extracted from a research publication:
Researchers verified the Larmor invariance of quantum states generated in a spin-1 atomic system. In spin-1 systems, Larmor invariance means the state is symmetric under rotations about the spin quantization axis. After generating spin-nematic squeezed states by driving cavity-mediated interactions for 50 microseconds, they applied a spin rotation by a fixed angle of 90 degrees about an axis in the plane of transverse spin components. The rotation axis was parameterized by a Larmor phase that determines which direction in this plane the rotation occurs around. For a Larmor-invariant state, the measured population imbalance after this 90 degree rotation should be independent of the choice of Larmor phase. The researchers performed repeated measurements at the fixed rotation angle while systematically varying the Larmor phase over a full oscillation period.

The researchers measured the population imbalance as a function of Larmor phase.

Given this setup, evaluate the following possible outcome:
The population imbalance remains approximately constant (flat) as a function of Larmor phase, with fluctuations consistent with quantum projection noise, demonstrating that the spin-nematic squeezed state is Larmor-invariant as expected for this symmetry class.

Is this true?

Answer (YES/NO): YES